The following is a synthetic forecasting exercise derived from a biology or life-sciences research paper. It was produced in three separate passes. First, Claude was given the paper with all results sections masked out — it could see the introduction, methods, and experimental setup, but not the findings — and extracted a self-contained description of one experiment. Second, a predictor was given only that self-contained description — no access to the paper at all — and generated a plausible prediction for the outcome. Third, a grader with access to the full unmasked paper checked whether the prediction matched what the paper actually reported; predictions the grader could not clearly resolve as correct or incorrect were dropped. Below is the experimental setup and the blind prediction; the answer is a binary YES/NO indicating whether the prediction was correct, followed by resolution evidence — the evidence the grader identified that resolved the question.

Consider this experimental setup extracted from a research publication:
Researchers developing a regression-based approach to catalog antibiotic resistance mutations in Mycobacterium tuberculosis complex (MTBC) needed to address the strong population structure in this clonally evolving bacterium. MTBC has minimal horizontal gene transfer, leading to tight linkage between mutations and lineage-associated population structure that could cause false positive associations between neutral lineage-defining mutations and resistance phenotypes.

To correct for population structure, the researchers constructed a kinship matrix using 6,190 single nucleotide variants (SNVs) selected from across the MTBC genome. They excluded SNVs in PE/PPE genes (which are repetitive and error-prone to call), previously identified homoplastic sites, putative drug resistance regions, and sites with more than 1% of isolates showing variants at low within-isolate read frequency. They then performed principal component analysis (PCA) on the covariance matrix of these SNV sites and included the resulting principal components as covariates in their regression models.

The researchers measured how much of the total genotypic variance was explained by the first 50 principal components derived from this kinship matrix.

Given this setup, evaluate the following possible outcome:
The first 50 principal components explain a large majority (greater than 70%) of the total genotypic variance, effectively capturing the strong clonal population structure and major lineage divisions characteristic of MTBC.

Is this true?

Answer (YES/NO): YES